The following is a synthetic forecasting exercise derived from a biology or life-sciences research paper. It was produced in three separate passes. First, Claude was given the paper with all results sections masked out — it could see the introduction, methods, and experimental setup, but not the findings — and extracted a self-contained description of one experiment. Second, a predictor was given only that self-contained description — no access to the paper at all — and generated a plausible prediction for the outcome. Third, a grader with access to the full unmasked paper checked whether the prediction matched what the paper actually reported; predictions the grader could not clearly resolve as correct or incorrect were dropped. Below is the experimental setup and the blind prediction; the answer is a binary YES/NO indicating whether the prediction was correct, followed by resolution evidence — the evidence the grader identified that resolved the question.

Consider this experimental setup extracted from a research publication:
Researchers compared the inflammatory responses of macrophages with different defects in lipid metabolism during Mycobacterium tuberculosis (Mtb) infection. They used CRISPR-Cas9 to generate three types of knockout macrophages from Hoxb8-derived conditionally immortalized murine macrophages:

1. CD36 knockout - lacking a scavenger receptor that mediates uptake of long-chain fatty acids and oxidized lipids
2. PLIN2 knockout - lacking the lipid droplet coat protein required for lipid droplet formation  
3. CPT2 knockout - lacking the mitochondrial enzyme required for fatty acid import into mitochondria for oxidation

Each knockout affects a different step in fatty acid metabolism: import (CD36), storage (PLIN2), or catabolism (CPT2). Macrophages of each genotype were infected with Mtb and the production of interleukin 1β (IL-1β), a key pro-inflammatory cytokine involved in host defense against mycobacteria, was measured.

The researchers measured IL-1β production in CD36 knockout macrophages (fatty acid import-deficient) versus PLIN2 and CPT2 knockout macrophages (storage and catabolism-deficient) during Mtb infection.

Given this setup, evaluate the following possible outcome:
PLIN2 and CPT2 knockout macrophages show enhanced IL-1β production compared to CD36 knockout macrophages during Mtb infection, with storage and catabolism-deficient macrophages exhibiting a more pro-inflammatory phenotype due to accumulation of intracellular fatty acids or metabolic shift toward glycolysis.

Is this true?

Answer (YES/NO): NO